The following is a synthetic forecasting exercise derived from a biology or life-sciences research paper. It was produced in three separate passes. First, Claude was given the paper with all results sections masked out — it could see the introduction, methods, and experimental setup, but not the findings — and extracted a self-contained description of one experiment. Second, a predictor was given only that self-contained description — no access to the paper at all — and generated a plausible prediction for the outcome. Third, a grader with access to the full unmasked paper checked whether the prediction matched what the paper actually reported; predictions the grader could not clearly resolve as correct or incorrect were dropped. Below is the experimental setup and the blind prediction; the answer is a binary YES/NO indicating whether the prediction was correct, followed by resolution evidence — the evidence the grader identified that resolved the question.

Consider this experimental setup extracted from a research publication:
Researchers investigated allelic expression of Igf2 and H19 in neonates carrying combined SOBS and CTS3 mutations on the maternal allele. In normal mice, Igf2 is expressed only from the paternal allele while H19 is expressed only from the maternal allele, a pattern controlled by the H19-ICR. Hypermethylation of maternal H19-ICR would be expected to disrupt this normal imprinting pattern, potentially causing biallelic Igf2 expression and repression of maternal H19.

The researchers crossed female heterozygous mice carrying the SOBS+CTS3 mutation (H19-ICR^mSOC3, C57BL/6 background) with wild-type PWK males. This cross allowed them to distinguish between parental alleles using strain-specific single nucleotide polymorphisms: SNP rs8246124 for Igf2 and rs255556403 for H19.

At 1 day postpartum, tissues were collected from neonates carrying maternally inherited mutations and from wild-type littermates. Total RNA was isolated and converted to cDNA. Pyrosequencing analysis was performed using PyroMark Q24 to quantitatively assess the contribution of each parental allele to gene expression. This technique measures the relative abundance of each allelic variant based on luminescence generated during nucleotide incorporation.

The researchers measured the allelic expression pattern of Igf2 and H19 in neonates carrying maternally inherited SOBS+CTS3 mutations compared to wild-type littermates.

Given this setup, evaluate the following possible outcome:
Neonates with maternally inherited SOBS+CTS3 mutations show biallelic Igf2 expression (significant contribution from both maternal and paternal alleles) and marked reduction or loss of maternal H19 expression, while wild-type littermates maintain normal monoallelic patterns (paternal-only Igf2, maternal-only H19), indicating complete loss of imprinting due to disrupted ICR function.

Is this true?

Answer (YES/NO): YES